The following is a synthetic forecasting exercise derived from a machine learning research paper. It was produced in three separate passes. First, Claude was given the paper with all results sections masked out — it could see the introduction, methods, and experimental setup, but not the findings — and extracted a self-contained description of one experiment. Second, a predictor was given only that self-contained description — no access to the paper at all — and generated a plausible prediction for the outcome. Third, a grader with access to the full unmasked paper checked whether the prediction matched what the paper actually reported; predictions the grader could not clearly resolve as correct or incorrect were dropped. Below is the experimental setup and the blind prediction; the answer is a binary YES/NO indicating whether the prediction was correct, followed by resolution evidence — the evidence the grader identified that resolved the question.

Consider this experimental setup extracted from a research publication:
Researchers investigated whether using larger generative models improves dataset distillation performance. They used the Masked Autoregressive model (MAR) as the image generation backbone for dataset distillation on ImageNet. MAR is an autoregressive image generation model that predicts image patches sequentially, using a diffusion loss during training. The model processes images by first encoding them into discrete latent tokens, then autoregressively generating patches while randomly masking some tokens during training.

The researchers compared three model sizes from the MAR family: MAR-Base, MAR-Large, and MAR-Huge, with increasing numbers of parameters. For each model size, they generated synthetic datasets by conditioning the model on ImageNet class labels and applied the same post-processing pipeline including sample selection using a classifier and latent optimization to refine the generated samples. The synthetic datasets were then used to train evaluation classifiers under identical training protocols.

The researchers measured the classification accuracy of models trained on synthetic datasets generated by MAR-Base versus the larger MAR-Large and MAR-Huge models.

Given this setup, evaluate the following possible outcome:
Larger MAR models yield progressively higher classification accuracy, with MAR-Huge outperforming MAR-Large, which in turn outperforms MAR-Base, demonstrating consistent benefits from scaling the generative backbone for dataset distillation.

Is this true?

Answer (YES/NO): NO